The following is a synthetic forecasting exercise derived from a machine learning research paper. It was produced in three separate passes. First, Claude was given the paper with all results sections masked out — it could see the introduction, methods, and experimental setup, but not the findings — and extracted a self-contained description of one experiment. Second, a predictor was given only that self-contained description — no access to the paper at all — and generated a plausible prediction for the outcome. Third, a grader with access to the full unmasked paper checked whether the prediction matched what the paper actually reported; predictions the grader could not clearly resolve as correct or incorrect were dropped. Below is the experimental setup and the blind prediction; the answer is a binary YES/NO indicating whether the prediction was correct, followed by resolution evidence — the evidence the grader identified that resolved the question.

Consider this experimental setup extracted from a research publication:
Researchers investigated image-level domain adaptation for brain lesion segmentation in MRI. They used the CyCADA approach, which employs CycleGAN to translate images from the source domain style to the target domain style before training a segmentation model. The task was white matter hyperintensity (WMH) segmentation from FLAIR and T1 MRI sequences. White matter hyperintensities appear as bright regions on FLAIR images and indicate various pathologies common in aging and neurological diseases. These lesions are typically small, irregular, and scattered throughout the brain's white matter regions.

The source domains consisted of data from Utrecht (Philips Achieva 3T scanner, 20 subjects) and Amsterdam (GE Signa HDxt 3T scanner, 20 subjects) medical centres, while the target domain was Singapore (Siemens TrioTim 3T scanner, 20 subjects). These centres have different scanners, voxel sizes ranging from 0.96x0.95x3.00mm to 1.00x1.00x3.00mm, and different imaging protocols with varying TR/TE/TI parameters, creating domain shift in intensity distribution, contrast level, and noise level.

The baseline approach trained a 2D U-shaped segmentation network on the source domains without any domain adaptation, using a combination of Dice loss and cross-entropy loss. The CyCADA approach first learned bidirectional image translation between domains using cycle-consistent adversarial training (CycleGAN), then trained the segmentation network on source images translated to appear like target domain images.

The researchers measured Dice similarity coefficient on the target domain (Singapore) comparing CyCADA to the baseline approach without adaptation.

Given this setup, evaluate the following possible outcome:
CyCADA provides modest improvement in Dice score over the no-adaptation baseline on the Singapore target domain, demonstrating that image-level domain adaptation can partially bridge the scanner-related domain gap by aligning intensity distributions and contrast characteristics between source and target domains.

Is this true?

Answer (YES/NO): NO